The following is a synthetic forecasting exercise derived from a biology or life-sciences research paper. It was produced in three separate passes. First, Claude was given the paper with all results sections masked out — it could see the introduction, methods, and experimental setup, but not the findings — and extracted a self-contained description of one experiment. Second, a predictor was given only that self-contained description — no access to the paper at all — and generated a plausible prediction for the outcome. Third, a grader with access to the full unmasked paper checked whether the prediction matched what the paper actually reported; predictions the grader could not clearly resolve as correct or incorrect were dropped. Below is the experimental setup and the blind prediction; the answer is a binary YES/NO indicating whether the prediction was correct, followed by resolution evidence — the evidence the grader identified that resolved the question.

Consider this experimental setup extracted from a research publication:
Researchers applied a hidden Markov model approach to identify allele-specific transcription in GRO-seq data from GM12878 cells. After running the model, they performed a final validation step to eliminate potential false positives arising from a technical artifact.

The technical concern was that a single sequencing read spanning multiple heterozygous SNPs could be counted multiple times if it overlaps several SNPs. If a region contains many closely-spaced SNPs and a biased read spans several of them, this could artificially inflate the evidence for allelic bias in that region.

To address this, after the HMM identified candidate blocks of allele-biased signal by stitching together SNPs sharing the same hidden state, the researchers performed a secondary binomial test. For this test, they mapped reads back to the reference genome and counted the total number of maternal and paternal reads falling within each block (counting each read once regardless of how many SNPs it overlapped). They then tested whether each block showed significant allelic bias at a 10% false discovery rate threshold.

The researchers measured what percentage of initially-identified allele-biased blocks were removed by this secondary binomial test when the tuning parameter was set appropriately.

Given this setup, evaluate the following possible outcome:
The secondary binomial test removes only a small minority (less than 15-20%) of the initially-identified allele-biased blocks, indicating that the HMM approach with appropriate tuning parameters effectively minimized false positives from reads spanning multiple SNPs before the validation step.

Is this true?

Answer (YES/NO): YES